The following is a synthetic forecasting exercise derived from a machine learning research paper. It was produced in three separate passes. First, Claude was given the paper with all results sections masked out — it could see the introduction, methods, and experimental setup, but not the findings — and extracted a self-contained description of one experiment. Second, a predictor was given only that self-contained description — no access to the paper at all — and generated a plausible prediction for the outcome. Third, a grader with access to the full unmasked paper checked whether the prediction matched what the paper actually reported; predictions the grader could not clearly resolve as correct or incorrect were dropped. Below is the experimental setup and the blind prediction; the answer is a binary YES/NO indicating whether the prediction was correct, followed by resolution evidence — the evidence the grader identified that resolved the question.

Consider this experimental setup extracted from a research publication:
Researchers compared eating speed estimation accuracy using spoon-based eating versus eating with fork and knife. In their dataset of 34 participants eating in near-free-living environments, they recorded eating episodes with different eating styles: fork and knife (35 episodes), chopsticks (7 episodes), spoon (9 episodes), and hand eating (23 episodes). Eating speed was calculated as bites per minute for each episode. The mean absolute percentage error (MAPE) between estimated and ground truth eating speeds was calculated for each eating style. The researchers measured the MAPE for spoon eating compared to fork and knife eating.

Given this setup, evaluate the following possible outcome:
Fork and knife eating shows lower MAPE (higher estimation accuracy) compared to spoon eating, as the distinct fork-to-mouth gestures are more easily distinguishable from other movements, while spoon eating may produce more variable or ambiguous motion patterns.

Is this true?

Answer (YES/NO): NO